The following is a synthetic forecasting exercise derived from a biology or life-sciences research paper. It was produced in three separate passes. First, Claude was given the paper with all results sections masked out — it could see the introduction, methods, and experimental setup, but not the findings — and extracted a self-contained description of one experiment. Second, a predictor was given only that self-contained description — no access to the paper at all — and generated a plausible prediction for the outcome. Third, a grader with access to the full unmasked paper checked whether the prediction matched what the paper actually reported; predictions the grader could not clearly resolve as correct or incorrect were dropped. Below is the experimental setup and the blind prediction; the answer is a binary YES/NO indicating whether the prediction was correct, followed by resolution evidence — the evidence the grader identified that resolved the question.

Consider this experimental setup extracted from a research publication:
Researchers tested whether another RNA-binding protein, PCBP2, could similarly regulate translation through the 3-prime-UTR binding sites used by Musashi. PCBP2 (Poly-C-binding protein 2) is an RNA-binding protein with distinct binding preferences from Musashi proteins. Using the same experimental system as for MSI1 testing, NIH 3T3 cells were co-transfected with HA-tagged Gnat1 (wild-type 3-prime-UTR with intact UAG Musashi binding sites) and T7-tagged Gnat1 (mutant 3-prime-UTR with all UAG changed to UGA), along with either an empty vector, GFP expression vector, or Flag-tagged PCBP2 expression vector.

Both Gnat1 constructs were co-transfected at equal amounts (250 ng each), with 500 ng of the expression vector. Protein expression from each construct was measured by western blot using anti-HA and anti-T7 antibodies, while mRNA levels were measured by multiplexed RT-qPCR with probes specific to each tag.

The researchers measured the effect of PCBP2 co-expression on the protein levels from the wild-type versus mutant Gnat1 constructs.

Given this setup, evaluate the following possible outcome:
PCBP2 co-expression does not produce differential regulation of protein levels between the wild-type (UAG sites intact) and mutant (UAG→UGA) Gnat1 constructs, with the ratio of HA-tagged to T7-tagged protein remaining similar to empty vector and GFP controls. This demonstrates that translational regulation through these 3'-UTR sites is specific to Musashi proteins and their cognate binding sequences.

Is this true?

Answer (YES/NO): YES